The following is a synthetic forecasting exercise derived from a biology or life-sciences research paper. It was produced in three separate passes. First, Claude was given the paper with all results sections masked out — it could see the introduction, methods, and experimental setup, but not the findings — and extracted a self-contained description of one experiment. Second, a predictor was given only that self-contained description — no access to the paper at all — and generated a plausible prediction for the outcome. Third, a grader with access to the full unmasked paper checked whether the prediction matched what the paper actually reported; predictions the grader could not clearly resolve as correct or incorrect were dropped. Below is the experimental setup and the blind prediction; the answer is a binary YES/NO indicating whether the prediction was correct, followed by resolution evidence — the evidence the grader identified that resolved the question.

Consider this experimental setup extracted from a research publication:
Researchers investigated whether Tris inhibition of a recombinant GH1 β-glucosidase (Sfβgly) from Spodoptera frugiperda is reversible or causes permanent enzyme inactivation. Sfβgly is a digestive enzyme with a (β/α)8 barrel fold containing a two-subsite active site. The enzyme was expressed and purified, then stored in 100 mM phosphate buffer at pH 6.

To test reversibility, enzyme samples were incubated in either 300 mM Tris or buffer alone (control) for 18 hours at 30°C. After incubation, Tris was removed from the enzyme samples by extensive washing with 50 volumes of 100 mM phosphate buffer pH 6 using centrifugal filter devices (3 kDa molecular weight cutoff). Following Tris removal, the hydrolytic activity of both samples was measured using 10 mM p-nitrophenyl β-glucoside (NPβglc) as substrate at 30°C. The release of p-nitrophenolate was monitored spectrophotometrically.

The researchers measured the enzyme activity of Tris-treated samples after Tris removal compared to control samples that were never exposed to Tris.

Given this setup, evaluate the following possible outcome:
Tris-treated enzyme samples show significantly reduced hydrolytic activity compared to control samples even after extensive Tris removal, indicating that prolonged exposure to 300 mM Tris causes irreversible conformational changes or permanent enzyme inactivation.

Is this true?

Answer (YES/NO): NO